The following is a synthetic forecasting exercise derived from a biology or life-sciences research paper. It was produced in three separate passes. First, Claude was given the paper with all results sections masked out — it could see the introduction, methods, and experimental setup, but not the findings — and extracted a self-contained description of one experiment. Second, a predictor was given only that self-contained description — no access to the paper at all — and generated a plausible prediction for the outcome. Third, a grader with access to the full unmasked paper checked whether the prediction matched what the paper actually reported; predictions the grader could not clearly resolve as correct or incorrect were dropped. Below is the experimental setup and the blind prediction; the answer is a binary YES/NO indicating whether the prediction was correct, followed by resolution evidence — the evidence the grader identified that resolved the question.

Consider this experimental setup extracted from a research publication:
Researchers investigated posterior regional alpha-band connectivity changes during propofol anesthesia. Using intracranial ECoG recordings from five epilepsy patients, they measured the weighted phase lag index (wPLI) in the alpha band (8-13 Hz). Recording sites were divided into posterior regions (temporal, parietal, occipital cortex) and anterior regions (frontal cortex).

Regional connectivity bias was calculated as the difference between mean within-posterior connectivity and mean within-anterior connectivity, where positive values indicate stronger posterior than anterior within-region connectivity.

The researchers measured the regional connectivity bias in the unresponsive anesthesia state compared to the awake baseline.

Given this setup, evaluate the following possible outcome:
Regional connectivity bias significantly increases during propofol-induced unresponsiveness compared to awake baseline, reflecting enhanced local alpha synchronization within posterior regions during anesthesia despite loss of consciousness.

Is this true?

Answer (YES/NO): NO